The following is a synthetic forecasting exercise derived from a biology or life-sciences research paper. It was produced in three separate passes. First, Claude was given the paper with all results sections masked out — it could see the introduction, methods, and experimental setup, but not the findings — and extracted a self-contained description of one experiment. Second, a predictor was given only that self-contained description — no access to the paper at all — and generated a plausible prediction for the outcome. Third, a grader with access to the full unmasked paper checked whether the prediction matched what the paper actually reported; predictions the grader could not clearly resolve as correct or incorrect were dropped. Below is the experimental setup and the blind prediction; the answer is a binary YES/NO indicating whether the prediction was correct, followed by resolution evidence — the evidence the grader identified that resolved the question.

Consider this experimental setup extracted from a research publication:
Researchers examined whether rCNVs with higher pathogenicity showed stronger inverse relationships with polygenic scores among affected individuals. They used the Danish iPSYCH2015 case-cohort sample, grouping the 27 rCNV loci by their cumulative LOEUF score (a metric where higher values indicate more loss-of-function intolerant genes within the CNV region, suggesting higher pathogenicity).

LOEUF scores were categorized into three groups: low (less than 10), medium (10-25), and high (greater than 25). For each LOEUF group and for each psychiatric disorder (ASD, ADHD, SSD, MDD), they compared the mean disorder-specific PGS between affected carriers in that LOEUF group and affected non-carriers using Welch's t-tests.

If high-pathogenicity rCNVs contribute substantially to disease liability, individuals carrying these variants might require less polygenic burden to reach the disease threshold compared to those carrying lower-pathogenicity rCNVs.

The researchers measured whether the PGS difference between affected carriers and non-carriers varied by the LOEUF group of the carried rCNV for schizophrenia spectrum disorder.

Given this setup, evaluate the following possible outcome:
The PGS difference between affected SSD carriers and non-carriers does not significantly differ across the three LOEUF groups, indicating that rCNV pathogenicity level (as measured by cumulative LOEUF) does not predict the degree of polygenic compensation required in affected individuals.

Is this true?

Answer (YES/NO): YES